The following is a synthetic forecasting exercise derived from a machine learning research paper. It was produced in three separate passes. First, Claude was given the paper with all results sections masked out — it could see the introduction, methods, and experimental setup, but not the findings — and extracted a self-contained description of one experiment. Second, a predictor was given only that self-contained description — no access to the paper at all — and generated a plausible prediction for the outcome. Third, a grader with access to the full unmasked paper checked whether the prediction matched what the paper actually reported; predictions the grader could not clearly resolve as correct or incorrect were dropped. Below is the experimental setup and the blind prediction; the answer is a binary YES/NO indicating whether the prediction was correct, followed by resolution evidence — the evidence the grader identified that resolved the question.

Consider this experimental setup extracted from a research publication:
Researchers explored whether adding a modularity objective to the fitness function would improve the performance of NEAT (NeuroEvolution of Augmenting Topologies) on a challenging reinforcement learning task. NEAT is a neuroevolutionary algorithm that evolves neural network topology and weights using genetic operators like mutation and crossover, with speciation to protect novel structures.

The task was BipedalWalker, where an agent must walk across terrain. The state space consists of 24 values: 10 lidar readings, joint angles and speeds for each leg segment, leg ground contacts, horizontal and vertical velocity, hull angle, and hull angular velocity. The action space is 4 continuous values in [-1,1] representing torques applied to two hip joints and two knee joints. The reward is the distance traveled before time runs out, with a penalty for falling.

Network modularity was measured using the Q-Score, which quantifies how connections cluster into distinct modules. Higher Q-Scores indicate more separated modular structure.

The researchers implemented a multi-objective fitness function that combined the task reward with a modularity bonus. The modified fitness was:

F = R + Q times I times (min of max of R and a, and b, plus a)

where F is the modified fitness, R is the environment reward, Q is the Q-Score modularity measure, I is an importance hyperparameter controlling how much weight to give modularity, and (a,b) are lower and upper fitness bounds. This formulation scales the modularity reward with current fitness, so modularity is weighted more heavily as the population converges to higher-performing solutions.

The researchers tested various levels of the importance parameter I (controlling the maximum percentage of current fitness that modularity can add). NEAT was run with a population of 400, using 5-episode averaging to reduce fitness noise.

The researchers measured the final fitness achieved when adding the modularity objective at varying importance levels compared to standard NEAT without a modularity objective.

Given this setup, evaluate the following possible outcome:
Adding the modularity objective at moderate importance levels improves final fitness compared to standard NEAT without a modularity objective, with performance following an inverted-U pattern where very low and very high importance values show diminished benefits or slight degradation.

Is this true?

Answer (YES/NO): NO